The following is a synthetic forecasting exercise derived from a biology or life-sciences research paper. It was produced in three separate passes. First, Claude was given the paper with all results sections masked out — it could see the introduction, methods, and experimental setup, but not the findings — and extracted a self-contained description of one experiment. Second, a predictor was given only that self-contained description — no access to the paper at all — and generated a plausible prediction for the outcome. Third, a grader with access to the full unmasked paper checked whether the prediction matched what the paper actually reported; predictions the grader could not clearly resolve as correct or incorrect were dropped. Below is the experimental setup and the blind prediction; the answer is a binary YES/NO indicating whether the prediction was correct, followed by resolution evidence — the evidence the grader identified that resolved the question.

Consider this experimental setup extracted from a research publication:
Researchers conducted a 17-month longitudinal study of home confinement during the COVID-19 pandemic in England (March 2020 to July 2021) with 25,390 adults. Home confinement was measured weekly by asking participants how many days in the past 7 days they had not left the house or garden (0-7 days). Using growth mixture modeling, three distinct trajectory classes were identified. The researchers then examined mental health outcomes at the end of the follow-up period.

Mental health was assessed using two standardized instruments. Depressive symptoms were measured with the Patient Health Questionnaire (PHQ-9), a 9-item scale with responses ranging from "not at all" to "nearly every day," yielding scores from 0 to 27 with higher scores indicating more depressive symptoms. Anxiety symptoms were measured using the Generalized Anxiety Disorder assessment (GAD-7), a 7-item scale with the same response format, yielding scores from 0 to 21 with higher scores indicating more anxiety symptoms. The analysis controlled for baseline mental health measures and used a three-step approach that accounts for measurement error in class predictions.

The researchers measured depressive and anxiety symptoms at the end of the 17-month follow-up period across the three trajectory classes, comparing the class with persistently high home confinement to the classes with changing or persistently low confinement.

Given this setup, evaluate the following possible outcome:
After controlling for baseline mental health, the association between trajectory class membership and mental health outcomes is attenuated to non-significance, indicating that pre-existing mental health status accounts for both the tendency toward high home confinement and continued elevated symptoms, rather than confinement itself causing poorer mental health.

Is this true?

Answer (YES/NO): NO